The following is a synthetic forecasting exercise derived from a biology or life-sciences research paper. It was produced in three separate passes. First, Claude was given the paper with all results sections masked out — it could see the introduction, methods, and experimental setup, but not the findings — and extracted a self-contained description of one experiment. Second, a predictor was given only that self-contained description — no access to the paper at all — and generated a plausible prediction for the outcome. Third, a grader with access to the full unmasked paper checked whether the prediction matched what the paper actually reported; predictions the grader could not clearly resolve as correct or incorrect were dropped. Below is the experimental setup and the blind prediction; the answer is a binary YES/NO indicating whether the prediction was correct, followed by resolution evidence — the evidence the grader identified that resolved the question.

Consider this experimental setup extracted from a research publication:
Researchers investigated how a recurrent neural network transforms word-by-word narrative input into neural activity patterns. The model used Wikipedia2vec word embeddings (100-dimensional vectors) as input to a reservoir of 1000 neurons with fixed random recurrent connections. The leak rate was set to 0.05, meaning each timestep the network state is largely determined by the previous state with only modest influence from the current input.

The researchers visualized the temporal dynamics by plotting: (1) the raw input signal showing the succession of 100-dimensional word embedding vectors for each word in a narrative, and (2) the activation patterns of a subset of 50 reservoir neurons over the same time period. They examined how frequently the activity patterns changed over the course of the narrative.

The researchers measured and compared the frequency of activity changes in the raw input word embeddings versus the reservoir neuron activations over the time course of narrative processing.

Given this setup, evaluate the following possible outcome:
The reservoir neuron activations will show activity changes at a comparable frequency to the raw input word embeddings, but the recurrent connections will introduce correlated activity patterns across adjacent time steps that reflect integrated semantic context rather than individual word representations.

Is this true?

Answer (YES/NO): NO